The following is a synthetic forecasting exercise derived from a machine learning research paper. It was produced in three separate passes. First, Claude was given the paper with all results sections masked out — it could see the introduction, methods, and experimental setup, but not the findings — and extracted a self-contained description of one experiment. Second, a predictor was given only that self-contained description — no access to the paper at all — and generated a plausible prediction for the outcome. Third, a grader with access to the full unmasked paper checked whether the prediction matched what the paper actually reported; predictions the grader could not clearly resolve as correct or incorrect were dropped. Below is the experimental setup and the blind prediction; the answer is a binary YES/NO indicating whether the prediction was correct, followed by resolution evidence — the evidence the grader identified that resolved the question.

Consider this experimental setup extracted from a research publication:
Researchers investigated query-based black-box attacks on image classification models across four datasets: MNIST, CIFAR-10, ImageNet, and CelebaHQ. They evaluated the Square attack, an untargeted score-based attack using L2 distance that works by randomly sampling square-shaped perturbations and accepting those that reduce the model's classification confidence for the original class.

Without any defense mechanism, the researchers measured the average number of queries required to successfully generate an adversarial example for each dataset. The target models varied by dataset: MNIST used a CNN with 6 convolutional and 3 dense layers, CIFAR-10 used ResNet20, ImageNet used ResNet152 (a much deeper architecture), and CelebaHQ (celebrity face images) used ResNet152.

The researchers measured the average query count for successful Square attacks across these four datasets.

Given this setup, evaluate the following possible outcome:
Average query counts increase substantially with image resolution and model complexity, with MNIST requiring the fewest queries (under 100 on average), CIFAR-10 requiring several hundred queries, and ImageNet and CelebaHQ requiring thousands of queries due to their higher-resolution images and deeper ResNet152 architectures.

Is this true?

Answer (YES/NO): NO